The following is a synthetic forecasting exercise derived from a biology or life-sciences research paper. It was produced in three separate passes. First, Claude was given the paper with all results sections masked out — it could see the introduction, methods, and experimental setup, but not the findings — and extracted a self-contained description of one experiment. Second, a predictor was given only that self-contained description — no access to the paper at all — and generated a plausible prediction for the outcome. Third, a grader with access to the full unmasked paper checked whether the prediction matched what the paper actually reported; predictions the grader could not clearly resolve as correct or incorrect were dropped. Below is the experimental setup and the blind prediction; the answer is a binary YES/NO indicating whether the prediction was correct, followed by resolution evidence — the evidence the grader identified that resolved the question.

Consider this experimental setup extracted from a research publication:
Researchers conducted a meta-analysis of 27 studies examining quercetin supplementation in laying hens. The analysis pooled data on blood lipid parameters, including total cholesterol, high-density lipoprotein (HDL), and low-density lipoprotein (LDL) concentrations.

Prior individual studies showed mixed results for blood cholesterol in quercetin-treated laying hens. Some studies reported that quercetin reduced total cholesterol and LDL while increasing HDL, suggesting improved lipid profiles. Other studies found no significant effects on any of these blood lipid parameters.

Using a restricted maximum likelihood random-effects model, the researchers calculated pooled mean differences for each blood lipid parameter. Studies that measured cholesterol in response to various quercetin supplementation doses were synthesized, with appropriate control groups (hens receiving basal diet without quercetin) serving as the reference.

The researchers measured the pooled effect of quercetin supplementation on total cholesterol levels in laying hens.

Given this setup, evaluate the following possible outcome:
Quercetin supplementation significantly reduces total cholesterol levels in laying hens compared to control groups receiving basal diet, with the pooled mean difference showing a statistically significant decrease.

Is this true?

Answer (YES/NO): YES